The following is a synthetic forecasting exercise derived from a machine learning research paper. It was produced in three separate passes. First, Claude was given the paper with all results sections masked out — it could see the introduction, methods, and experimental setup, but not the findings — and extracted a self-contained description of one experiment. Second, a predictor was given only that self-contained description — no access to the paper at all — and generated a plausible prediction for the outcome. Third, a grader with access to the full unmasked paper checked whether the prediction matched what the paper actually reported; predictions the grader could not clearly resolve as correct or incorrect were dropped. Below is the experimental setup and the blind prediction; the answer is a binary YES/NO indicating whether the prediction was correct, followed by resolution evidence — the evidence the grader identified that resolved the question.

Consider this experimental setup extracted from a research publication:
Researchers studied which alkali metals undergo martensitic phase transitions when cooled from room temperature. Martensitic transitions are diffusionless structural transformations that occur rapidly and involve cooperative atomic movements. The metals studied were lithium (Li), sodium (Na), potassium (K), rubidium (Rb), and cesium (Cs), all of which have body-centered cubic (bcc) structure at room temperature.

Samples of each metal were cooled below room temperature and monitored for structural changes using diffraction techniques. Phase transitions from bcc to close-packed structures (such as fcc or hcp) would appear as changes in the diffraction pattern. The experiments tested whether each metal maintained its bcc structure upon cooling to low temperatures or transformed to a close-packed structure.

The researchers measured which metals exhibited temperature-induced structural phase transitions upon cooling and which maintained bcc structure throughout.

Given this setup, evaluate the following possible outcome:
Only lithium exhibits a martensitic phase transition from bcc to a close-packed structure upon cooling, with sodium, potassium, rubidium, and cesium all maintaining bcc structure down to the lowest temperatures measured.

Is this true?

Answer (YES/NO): NO